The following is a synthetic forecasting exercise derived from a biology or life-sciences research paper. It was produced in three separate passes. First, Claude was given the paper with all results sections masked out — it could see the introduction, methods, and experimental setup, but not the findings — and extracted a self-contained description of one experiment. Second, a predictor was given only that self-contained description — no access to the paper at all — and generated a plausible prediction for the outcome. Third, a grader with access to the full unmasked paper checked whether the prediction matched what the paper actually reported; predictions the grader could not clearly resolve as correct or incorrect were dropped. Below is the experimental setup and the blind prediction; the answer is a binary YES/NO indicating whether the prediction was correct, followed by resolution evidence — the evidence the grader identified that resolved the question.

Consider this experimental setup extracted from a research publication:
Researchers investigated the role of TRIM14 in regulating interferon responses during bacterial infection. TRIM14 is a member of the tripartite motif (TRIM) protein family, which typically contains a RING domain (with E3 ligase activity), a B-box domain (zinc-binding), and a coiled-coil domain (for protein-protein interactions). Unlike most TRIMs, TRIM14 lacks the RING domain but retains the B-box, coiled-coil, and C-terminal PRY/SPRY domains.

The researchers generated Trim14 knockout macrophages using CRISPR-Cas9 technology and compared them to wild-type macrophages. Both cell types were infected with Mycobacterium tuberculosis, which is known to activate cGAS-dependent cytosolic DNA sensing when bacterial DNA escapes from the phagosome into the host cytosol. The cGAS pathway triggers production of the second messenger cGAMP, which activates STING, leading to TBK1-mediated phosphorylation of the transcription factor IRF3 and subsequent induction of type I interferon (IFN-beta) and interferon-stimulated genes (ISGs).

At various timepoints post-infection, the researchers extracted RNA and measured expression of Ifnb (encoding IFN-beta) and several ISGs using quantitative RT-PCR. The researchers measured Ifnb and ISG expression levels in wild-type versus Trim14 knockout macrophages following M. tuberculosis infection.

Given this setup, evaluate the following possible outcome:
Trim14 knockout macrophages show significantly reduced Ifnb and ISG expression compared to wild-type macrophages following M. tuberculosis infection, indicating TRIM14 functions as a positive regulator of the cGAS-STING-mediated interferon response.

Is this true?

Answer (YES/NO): NO